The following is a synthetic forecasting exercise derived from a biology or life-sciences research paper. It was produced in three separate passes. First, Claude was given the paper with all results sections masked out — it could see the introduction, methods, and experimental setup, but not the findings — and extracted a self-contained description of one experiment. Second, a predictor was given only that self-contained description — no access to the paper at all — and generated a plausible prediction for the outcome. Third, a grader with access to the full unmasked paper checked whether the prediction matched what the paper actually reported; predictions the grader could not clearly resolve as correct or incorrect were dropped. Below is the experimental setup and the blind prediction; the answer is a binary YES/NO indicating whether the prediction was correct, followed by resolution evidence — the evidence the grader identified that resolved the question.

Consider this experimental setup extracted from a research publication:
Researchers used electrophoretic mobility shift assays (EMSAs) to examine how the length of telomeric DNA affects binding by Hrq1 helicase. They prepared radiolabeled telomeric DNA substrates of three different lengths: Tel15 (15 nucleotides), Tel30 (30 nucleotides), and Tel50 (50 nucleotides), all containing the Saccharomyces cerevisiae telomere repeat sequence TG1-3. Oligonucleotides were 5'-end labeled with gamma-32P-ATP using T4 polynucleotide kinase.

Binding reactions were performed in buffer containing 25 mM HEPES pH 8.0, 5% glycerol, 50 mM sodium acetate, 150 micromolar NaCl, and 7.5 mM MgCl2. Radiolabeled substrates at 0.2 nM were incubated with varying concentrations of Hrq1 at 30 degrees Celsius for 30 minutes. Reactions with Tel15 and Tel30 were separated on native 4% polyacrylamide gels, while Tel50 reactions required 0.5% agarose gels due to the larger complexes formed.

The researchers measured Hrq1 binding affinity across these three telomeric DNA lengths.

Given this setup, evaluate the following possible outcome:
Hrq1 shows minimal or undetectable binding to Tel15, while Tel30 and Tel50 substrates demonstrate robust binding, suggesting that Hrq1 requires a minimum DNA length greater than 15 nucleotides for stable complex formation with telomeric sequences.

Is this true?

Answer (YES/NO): YES